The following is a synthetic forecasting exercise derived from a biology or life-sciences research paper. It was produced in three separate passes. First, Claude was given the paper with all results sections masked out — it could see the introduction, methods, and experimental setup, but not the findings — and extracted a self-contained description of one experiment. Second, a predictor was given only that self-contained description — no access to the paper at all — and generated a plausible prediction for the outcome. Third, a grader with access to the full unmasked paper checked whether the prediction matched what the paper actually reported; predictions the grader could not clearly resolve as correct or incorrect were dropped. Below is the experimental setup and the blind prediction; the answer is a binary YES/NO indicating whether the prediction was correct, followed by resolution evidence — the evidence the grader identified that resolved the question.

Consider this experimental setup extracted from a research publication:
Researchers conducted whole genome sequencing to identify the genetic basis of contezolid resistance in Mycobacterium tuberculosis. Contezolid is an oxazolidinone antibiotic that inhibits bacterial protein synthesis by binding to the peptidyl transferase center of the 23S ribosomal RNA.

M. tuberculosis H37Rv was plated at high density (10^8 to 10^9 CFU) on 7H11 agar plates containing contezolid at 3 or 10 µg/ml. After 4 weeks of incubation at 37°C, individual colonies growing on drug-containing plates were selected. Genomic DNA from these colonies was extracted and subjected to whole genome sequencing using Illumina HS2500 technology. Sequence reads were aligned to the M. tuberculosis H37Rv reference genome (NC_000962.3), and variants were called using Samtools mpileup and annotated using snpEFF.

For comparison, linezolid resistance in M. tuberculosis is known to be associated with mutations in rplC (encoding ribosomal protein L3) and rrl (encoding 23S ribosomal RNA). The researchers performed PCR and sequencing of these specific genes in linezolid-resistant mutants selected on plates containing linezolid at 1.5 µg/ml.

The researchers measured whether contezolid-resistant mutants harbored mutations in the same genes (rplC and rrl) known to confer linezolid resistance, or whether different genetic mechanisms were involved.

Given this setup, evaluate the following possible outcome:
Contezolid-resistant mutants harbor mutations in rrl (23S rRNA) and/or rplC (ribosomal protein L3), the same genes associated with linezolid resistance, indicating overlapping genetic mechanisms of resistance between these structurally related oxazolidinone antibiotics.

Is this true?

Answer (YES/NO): NO